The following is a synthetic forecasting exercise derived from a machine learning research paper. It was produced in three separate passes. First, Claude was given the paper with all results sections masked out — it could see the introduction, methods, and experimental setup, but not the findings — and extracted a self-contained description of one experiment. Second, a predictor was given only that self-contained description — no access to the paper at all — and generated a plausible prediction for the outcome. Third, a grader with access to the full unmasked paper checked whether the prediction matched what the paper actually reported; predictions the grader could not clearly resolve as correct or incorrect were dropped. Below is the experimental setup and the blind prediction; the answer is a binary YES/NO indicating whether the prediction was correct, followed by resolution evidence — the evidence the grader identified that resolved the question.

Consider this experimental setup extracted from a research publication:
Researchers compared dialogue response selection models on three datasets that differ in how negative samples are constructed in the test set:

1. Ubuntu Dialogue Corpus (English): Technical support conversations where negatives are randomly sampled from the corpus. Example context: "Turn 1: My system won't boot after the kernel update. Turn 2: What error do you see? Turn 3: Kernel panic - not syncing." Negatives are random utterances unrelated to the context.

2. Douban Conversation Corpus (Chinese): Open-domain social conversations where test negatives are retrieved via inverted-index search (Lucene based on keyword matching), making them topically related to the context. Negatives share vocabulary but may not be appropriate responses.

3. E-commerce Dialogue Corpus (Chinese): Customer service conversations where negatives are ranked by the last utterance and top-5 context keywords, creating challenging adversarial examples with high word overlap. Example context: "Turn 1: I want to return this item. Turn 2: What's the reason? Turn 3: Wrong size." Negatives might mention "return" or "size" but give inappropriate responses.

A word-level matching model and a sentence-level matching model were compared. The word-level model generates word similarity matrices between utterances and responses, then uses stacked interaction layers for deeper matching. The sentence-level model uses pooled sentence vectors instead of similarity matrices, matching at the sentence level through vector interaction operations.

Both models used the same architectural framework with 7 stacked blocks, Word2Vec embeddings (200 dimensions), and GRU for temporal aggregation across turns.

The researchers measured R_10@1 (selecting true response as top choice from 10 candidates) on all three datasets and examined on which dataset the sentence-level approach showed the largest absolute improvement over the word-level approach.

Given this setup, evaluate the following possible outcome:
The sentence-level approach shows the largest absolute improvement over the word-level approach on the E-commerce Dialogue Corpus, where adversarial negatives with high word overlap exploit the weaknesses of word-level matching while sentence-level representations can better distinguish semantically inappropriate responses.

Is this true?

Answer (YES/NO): YES